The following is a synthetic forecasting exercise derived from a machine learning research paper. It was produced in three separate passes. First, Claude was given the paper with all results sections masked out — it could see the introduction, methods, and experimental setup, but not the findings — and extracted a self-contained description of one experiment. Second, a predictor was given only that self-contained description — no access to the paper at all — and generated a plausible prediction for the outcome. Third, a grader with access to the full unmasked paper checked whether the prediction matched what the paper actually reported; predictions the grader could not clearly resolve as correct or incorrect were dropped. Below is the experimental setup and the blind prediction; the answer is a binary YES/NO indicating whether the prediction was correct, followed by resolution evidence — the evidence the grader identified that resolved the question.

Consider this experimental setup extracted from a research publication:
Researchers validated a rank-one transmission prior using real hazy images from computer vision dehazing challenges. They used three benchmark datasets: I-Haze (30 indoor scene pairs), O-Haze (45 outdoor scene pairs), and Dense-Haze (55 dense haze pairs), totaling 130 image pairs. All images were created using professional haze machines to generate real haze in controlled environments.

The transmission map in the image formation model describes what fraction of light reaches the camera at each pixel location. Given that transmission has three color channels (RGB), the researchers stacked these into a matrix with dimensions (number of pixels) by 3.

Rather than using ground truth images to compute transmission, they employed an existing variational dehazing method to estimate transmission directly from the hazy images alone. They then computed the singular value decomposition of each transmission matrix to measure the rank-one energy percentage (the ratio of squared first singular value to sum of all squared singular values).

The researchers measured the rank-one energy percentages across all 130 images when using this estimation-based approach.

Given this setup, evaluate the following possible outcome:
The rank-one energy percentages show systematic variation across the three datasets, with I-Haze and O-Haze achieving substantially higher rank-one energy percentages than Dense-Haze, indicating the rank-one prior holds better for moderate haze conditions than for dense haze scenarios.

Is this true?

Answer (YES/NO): NO